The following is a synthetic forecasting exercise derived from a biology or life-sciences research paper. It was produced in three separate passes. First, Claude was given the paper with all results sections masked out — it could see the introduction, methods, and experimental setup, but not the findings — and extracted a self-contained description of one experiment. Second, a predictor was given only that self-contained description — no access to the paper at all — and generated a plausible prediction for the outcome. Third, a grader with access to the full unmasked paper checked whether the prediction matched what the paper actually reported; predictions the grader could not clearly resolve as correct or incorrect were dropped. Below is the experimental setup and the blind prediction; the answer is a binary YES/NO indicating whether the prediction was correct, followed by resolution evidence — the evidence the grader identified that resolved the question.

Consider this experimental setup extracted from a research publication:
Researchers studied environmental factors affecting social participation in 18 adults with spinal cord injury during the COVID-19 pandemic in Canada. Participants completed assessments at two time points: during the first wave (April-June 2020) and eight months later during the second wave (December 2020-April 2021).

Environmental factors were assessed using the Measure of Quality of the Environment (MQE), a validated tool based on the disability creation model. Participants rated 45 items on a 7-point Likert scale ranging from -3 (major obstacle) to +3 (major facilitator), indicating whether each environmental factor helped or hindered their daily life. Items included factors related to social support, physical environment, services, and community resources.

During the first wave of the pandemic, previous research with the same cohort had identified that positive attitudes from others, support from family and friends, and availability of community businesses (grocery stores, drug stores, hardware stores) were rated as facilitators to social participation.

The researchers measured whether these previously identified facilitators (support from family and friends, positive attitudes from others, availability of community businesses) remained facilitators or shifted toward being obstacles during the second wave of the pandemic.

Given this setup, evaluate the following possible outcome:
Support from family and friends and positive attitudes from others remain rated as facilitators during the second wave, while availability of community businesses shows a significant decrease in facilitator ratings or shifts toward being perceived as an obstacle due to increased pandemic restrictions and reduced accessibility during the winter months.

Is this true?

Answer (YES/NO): NO